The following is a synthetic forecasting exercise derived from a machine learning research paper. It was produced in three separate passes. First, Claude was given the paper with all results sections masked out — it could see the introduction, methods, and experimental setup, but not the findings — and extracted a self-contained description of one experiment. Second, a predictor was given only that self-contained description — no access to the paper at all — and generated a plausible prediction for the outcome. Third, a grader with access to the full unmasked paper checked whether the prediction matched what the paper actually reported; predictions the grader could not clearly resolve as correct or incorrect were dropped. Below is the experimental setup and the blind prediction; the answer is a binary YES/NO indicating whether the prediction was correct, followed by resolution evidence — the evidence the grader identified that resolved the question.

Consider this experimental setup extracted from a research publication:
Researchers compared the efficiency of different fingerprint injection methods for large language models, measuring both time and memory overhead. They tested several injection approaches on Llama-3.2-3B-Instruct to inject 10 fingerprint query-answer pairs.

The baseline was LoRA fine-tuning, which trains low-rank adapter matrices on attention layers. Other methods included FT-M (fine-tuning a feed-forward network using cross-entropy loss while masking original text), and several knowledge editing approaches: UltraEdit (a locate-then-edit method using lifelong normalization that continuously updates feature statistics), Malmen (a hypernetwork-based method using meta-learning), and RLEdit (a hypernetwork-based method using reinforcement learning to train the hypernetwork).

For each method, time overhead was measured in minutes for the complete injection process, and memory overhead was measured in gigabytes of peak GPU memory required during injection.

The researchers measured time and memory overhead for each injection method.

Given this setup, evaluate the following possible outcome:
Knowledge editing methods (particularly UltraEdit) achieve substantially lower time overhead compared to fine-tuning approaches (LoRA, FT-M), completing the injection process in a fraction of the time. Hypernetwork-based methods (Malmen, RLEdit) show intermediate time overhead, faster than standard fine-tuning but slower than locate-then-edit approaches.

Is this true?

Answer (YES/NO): NO